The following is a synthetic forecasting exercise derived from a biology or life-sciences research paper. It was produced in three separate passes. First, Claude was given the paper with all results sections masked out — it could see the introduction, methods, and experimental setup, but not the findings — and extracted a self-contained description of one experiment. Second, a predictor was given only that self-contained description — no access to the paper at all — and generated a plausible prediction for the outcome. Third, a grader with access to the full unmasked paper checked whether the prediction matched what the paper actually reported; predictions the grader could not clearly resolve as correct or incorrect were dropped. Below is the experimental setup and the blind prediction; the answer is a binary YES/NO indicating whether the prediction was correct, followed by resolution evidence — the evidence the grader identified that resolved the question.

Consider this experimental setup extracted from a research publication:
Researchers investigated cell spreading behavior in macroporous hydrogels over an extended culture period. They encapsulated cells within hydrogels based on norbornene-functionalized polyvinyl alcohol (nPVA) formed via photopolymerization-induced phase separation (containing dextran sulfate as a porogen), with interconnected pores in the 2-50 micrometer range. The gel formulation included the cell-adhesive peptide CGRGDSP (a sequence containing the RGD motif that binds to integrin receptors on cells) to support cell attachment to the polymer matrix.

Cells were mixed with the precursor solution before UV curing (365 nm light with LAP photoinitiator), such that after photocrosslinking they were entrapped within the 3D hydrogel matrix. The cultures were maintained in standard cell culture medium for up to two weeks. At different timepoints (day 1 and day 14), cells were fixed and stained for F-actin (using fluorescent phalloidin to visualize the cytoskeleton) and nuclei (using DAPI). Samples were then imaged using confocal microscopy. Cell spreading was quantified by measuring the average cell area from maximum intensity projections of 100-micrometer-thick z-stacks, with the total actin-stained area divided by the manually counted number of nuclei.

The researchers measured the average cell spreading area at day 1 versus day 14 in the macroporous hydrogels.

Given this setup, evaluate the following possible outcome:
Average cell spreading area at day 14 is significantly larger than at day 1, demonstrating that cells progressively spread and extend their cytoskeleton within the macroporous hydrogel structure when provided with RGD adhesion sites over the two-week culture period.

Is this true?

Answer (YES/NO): YES